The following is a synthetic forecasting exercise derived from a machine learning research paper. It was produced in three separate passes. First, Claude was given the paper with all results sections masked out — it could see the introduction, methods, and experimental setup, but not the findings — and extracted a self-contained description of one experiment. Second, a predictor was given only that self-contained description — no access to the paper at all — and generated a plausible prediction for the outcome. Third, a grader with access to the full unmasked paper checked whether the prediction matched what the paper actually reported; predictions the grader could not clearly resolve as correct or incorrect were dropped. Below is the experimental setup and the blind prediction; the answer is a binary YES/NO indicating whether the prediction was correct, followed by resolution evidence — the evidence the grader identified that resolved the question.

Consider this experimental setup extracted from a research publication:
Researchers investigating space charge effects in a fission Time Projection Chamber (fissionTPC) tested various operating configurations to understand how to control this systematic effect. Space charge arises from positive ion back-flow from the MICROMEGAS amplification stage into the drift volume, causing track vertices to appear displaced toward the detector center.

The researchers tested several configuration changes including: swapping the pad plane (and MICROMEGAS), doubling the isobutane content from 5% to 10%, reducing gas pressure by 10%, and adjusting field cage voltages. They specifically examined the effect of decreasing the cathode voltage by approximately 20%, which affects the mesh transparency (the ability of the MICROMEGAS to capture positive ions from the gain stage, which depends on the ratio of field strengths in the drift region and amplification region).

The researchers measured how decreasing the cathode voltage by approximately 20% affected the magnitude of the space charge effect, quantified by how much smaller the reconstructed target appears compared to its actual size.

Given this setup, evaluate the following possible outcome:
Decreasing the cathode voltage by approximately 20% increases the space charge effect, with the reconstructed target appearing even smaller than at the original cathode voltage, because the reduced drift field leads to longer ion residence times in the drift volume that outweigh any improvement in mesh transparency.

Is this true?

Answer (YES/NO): NO